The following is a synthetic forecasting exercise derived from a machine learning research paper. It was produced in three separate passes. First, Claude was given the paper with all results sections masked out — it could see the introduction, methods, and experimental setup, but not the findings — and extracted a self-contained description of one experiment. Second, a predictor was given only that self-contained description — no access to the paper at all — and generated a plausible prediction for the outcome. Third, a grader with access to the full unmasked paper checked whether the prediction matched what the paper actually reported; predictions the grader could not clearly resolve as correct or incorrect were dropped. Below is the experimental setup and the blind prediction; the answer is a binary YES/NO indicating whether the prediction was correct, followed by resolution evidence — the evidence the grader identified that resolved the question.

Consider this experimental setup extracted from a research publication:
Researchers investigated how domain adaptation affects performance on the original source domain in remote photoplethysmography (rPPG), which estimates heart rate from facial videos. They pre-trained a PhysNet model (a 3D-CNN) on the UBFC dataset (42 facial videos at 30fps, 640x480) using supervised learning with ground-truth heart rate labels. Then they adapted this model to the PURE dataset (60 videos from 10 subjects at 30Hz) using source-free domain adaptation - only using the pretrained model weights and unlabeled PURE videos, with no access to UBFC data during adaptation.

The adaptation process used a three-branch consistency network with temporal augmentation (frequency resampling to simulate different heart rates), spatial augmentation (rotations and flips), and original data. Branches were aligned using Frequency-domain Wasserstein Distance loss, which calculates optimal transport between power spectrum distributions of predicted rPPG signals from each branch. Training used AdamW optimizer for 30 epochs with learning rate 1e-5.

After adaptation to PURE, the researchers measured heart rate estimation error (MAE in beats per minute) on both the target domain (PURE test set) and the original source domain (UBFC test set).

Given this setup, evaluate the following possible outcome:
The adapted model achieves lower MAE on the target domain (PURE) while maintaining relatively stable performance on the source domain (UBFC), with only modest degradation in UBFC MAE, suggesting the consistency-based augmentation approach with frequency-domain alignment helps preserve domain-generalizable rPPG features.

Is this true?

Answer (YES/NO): NO